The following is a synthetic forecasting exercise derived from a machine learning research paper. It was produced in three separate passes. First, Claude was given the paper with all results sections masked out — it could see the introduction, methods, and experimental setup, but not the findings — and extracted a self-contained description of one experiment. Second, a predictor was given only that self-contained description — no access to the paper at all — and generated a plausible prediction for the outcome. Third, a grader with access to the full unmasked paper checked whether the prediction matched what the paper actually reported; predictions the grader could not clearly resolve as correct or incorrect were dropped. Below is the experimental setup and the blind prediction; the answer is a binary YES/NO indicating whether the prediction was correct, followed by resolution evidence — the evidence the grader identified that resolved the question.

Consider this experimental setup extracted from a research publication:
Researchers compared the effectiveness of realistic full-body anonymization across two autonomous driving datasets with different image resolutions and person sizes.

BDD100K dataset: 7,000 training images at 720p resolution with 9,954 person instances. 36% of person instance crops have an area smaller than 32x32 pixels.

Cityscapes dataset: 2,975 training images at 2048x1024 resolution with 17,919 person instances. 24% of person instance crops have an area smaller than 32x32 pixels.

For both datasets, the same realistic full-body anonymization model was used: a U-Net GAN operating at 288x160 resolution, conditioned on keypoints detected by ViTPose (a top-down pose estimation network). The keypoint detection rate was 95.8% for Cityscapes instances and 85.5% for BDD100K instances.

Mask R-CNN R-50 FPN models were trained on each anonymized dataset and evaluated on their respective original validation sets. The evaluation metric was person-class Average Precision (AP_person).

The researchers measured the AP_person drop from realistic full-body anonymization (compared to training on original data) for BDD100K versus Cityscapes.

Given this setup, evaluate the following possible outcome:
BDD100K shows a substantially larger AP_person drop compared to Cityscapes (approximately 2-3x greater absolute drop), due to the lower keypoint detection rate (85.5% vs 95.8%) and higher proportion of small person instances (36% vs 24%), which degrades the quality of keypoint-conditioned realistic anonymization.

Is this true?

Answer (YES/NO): NO